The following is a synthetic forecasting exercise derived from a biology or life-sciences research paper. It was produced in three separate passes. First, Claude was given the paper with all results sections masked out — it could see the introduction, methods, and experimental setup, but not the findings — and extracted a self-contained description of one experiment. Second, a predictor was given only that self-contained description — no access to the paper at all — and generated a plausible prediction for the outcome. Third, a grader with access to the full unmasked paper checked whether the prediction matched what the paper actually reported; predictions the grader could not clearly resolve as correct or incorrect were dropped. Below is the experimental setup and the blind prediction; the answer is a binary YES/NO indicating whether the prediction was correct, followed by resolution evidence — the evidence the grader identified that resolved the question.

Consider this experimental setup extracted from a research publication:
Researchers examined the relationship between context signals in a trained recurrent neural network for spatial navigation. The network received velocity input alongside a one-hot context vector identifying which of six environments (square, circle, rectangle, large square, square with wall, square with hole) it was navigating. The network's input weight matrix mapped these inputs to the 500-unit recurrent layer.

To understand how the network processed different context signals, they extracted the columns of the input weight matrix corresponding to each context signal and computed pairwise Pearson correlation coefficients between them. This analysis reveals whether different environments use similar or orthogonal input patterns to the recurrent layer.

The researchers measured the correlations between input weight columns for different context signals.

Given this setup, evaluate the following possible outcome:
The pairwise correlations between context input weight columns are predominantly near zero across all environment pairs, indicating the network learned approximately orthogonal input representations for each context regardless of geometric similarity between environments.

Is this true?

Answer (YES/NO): YES